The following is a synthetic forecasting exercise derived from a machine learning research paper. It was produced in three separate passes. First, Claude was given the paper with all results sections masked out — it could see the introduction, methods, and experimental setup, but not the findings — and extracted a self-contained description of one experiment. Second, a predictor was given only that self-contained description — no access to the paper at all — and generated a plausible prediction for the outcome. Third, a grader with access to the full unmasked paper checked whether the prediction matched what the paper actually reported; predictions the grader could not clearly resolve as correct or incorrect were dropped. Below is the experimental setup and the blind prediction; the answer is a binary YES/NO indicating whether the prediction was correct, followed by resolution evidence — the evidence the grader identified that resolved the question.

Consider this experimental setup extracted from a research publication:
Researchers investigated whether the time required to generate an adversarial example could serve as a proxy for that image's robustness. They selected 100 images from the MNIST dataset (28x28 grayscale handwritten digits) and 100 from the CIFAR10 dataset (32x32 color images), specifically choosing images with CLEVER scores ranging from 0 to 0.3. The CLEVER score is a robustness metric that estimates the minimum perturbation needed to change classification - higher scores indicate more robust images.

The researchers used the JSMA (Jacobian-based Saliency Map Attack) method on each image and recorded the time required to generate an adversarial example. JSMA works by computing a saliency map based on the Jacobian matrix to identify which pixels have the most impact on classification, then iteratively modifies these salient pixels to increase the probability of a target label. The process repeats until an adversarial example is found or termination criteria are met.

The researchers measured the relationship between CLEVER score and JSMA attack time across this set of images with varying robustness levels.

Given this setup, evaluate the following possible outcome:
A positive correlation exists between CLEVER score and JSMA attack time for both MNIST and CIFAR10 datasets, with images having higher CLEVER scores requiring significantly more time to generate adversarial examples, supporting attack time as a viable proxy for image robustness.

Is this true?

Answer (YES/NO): YES